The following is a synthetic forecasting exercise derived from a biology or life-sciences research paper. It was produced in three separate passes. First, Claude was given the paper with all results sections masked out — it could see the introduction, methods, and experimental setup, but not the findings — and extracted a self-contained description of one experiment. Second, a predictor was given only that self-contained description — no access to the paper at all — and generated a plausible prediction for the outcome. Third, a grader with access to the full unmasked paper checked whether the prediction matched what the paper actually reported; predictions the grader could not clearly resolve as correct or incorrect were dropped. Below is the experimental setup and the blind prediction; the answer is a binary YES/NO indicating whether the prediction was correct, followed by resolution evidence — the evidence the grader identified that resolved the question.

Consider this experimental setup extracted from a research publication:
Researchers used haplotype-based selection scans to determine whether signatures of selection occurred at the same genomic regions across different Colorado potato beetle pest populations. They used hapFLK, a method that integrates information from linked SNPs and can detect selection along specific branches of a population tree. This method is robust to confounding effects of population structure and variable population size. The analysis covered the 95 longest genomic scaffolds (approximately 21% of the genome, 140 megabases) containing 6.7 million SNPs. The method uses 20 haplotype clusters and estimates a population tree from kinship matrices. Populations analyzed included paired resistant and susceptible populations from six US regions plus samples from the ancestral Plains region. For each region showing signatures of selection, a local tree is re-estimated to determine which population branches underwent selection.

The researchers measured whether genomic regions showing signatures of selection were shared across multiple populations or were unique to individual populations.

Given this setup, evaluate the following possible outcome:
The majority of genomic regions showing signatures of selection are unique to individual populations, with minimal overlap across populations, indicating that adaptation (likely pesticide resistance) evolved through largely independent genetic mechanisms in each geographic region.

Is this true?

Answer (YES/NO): NO